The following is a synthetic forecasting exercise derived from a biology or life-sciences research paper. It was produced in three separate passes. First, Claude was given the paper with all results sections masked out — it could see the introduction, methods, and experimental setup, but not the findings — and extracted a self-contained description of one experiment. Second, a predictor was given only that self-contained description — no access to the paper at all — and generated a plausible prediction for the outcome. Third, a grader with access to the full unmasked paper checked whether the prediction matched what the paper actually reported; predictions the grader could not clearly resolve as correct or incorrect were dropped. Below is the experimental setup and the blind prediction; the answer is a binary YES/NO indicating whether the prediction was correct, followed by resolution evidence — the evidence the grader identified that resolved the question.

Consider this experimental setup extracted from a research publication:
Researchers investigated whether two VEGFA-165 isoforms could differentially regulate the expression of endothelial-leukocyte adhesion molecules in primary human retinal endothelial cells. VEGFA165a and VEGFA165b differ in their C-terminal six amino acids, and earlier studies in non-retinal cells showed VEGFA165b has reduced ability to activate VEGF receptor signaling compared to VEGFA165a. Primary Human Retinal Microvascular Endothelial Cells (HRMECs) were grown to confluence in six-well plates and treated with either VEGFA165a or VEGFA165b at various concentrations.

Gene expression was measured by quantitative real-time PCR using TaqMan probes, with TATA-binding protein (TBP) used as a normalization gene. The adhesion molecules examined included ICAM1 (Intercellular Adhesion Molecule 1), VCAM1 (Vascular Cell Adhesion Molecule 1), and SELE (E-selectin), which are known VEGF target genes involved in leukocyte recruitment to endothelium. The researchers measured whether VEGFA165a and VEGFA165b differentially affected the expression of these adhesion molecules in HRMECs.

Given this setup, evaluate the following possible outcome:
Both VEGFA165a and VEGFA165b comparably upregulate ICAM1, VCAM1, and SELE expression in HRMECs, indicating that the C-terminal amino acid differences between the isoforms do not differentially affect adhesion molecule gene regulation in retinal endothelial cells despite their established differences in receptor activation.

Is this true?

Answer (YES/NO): NO